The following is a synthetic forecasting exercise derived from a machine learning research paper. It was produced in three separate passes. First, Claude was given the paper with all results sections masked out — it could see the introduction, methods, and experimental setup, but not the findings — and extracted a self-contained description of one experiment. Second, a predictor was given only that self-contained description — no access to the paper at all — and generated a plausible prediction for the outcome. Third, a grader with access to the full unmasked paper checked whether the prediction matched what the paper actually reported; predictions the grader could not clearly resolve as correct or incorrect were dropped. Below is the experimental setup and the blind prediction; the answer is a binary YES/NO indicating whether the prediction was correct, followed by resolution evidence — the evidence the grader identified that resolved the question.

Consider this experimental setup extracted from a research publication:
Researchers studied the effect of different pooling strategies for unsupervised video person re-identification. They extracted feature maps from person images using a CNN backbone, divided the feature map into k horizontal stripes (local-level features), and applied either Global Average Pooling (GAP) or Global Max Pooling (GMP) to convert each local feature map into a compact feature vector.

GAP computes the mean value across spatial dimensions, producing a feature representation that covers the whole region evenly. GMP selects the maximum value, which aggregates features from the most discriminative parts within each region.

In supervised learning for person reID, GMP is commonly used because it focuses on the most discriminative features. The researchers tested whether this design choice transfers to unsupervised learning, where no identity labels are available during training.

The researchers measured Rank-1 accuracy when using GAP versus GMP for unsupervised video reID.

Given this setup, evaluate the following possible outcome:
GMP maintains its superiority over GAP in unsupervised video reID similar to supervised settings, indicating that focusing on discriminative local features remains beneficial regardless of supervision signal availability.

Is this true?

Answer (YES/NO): NO